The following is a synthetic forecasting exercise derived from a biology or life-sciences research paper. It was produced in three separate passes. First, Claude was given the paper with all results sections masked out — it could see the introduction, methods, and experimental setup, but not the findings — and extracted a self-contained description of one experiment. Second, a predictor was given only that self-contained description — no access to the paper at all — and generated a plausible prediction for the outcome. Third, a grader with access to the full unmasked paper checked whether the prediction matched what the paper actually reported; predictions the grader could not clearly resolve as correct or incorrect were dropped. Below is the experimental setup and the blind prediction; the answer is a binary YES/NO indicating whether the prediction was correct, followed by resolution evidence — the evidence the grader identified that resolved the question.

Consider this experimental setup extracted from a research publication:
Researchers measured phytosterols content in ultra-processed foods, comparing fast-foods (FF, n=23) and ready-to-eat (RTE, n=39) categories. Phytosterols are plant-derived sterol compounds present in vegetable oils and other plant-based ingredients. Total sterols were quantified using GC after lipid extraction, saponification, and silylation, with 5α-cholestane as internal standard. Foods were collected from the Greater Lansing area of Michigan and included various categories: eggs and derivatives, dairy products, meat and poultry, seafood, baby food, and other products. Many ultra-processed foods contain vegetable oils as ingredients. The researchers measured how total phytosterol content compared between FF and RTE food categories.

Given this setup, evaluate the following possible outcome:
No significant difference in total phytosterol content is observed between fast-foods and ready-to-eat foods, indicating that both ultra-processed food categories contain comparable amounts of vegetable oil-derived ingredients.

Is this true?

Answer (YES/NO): NO